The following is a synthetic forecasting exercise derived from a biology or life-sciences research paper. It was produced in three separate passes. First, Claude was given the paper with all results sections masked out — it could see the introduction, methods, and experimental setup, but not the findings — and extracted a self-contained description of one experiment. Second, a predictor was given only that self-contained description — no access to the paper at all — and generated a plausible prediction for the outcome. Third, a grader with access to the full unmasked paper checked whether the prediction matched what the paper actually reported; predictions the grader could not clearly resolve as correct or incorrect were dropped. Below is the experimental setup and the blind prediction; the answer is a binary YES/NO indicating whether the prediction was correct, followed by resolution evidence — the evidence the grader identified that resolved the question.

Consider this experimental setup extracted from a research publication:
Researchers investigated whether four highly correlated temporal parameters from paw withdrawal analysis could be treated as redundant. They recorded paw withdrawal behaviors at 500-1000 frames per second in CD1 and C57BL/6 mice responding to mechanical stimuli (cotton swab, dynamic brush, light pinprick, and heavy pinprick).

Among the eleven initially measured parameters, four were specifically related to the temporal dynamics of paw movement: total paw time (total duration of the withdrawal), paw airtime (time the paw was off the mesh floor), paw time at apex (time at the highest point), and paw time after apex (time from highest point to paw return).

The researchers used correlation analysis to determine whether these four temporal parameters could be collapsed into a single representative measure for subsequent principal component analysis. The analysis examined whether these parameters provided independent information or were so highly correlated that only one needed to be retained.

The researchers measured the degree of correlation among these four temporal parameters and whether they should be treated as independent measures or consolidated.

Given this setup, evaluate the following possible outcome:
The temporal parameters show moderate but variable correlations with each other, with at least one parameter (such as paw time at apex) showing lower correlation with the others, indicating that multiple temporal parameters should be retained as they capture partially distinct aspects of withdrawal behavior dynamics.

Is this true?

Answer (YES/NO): NO